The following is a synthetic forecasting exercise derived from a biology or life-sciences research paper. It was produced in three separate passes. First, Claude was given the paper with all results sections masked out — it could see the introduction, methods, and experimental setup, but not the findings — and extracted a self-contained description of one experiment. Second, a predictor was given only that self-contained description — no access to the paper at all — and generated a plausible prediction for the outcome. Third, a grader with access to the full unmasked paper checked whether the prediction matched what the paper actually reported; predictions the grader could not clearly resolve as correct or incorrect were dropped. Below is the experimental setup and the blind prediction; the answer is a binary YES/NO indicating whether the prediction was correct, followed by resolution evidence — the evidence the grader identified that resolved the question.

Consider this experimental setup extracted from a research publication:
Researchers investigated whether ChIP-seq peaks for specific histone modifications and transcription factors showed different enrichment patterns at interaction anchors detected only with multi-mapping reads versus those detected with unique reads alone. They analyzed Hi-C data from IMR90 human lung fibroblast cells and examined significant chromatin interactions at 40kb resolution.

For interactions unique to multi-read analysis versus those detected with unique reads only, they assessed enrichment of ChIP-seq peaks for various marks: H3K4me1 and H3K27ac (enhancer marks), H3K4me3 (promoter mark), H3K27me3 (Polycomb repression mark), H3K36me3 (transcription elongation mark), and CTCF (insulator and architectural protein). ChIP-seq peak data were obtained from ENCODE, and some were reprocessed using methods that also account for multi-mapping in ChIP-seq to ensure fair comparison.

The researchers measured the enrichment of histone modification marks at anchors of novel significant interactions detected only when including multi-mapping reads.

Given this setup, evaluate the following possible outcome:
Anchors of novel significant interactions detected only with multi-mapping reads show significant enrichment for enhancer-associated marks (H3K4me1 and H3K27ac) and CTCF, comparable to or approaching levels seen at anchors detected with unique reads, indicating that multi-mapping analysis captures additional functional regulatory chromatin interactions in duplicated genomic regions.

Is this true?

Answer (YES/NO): NO